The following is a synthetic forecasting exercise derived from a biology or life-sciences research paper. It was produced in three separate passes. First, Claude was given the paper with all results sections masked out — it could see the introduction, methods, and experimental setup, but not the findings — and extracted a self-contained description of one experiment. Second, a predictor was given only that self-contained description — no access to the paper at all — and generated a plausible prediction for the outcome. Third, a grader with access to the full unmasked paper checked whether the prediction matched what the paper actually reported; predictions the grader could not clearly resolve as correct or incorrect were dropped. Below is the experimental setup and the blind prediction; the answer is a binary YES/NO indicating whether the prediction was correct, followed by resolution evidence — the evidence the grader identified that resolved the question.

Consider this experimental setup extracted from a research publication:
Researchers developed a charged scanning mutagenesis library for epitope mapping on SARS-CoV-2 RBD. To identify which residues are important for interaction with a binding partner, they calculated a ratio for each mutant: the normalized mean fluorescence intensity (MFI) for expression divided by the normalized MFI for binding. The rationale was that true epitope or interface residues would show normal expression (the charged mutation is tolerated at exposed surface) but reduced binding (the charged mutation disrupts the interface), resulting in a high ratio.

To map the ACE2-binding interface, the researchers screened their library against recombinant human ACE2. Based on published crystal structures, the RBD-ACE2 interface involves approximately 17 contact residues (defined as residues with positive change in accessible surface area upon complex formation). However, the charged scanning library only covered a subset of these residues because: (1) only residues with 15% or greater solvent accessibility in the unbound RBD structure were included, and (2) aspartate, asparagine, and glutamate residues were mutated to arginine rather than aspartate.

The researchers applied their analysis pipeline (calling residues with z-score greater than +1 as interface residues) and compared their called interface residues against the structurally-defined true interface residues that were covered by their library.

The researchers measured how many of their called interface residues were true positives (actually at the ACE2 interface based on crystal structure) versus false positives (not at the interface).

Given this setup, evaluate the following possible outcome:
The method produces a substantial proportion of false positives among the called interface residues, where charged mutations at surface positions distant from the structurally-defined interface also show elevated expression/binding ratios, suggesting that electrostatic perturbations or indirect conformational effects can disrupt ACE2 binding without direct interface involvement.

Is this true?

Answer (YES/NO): NO